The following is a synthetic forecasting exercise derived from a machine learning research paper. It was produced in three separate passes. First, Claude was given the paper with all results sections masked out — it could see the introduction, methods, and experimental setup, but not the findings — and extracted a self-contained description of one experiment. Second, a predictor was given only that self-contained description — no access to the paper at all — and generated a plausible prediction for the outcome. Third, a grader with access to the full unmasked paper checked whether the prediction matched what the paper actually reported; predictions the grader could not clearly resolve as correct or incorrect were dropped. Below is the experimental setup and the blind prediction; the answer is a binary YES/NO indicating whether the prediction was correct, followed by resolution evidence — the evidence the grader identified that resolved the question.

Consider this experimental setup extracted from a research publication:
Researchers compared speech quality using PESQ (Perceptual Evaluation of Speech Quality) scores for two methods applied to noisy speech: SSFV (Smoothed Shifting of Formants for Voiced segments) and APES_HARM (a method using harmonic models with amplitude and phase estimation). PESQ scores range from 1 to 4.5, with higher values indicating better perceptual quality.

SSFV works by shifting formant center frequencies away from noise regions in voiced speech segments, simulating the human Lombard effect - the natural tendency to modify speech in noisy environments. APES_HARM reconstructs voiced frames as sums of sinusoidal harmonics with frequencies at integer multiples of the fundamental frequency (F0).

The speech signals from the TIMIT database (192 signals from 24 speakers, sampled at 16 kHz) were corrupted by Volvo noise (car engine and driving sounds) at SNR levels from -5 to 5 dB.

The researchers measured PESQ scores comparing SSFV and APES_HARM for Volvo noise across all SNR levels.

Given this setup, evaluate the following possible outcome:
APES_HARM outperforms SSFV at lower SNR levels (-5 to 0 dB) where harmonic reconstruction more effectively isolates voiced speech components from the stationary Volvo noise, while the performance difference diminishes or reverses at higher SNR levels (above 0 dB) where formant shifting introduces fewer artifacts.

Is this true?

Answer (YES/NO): NO